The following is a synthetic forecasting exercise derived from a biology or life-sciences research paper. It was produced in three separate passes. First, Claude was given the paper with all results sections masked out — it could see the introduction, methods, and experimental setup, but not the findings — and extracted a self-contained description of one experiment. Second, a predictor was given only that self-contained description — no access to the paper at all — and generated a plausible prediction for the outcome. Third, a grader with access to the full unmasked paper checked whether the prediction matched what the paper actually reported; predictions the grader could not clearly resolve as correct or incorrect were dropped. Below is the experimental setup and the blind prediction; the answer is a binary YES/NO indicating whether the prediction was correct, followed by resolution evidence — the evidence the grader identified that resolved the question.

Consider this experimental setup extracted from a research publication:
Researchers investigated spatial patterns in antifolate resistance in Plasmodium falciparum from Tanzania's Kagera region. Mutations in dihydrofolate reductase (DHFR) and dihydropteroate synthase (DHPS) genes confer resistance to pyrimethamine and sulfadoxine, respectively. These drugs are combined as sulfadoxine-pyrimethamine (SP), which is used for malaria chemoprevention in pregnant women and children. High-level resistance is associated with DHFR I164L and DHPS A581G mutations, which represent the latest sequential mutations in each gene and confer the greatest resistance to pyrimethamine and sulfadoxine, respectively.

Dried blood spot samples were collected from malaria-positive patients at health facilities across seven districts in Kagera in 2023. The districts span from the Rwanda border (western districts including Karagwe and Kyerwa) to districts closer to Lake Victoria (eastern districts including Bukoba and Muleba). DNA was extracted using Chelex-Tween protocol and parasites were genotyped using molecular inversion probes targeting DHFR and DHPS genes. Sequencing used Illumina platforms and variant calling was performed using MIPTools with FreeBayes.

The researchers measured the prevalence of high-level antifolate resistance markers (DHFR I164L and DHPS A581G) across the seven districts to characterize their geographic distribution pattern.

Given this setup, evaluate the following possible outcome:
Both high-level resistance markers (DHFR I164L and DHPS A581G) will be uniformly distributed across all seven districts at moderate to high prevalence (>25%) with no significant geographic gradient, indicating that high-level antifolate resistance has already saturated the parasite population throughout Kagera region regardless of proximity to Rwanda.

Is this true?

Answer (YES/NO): NO